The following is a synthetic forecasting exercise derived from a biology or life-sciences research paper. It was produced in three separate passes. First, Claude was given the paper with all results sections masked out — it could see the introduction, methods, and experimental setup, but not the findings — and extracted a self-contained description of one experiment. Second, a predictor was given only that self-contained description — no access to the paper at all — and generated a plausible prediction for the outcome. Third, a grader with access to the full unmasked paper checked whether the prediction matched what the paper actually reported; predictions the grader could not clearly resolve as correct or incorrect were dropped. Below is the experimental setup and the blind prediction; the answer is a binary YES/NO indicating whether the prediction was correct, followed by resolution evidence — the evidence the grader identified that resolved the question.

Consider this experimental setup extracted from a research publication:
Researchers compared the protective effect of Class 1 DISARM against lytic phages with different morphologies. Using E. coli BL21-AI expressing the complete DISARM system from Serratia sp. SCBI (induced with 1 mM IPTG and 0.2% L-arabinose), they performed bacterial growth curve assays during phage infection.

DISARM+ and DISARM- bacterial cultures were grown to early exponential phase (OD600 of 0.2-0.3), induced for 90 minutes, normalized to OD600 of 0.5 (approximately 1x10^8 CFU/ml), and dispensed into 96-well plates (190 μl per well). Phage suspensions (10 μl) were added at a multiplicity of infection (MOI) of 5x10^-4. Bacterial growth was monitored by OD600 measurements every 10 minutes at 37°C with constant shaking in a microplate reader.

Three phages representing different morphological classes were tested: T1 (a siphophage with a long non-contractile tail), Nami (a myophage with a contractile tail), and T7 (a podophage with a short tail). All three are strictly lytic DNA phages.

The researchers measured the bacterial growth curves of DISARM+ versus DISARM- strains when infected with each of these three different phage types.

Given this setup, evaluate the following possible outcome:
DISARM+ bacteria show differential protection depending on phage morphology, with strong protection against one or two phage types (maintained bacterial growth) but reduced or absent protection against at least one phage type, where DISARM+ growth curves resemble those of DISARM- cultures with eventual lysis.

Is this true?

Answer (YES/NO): NO